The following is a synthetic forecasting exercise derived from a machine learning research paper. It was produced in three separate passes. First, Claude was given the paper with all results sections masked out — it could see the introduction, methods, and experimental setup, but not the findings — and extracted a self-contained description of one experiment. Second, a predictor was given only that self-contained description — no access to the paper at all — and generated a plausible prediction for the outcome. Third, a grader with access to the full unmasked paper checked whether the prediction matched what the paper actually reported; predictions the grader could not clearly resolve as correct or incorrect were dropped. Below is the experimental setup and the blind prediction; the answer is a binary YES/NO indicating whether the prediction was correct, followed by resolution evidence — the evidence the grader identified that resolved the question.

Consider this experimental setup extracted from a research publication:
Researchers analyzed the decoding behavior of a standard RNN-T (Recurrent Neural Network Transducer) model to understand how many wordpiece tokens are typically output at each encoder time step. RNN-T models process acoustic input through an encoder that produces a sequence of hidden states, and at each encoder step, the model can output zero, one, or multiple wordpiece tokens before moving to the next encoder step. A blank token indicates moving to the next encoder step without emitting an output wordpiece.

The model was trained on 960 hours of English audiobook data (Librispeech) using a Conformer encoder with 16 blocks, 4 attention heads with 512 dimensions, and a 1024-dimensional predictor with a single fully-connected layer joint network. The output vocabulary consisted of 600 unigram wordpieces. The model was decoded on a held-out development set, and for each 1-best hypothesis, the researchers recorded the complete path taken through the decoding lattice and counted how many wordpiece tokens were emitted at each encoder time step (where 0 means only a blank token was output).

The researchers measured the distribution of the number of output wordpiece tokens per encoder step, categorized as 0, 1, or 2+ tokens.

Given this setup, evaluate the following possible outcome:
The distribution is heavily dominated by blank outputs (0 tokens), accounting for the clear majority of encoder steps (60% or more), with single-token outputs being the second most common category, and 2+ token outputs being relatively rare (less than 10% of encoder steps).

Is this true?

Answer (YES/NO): YES